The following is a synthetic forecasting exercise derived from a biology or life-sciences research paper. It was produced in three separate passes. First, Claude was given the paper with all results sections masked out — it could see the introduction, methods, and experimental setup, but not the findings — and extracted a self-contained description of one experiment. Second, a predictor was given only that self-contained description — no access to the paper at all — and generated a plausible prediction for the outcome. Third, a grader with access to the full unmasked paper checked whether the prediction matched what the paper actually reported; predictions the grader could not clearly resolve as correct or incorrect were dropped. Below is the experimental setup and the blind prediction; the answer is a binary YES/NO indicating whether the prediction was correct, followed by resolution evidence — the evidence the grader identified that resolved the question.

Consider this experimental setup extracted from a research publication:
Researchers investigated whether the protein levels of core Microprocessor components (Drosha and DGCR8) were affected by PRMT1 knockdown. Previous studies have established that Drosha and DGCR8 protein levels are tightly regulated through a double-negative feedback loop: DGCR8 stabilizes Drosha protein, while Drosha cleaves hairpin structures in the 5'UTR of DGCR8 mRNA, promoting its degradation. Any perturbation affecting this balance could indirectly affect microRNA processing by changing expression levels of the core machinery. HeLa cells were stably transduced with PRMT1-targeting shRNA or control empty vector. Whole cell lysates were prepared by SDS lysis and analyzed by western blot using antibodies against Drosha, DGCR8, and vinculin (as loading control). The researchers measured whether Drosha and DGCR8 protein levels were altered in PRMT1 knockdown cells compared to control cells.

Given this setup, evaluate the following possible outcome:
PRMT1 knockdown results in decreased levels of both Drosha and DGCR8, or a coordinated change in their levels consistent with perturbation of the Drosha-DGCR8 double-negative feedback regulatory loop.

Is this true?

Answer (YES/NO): NO